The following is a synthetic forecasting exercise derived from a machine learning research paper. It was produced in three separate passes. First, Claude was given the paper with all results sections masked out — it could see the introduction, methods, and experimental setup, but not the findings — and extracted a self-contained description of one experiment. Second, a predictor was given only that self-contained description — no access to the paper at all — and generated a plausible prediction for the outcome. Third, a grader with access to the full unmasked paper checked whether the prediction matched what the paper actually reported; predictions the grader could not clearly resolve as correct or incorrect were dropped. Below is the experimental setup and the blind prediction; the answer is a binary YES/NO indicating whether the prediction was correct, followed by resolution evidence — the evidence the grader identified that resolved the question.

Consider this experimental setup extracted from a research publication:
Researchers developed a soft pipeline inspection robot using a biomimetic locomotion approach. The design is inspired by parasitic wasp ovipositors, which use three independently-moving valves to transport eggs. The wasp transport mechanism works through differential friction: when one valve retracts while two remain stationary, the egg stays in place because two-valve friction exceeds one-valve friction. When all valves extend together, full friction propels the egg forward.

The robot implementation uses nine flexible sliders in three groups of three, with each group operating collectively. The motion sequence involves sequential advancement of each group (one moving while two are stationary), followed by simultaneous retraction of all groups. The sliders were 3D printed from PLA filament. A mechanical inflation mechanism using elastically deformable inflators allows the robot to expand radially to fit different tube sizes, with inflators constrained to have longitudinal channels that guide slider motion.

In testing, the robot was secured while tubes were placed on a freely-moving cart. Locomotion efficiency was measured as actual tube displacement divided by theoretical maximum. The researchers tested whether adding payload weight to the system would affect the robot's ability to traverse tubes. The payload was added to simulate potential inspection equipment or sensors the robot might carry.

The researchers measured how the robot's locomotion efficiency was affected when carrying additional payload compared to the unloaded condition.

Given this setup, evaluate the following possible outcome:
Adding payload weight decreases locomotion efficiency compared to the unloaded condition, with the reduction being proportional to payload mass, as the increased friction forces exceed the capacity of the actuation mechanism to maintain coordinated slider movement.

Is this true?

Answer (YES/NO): NO